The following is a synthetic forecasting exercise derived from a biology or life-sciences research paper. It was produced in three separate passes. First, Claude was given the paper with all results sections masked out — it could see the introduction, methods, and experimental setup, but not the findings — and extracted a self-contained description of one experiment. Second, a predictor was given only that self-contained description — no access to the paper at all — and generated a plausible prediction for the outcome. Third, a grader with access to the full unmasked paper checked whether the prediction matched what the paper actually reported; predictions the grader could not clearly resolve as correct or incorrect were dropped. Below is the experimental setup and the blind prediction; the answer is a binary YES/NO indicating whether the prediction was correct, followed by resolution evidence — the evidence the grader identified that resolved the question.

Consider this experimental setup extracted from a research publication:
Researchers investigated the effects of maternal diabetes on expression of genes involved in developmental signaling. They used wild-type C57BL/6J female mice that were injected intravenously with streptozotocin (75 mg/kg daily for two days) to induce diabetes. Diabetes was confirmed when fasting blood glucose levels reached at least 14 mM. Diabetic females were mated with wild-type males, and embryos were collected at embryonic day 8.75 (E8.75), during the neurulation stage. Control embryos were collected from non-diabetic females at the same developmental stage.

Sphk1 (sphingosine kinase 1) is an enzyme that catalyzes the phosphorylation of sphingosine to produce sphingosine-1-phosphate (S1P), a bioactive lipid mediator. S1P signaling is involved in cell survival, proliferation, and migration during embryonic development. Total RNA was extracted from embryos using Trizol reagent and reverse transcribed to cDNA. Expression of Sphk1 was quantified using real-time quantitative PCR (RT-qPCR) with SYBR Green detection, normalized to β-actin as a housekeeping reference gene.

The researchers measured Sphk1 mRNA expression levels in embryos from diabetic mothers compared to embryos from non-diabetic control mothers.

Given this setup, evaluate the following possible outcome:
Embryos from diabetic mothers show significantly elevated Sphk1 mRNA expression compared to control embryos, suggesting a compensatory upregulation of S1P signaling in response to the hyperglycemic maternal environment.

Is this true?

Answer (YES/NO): NO